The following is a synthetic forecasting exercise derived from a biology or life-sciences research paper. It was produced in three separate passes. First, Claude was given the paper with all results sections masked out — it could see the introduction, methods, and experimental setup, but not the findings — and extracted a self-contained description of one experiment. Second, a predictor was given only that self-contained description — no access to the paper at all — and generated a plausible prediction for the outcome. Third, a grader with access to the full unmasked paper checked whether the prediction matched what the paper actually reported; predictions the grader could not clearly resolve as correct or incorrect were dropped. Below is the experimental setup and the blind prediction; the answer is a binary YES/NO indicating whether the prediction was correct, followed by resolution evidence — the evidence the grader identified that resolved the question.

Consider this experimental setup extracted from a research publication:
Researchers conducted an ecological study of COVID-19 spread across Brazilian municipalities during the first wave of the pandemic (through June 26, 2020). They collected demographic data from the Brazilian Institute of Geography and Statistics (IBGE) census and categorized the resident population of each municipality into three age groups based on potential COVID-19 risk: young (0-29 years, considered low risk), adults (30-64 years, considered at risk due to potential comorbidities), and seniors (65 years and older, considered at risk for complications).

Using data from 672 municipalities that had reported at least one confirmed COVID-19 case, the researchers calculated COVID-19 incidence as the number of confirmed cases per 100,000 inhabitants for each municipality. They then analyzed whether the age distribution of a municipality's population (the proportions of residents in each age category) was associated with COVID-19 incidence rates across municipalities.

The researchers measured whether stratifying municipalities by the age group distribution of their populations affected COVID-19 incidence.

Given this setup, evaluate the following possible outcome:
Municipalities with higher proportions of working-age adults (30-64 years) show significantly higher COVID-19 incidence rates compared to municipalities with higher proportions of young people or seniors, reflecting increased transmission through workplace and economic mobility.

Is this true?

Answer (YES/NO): NO